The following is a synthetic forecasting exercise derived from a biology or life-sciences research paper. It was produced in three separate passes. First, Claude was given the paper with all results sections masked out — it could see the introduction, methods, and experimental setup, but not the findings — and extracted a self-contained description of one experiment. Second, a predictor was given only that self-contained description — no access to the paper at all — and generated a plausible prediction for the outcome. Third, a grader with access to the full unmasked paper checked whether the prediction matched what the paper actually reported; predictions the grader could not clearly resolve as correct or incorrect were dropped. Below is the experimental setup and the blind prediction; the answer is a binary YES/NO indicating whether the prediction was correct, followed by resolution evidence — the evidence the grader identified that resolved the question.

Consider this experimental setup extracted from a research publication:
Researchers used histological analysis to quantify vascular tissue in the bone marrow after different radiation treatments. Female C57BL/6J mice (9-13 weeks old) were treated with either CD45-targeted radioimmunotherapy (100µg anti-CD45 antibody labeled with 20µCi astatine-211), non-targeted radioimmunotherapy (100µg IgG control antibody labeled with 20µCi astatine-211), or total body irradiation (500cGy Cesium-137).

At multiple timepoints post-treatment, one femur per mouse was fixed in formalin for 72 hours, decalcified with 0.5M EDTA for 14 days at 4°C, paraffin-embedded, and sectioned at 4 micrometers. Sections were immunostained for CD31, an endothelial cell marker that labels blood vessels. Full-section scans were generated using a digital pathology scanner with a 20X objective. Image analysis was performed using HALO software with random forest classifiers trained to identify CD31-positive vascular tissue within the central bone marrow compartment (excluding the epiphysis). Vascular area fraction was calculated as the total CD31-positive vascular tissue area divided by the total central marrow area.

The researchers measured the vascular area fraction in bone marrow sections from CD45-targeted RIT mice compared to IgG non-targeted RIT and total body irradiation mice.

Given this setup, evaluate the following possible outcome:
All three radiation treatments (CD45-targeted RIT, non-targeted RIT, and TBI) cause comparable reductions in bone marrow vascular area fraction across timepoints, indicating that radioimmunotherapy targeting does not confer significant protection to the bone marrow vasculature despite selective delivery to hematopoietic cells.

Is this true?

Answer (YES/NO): NO